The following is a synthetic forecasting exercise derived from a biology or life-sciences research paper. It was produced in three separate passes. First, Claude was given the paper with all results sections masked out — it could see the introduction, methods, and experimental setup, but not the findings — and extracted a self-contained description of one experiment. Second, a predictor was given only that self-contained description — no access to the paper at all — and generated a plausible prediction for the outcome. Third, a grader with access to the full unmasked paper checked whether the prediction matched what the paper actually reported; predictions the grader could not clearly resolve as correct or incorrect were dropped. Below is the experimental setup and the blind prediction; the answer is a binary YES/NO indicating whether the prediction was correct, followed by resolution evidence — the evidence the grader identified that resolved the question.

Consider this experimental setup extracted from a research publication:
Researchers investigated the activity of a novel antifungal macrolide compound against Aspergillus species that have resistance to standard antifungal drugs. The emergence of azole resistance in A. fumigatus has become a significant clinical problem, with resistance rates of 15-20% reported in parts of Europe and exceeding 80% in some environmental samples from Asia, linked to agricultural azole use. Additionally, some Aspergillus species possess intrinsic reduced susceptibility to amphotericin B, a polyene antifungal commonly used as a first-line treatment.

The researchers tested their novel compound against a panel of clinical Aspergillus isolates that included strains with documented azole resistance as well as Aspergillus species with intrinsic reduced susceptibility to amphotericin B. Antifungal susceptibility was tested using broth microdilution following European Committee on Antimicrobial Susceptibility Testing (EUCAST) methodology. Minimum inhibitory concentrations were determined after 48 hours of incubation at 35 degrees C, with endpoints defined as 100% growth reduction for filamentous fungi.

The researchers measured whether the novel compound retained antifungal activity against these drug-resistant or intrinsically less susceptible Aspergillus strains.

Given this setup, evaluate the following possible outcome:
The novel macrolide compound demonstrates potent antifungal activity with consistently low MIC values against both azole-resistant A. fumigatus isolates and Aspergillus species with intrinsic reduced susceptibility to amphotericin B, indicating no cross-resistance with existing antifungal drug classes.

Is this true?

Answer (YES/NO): NO